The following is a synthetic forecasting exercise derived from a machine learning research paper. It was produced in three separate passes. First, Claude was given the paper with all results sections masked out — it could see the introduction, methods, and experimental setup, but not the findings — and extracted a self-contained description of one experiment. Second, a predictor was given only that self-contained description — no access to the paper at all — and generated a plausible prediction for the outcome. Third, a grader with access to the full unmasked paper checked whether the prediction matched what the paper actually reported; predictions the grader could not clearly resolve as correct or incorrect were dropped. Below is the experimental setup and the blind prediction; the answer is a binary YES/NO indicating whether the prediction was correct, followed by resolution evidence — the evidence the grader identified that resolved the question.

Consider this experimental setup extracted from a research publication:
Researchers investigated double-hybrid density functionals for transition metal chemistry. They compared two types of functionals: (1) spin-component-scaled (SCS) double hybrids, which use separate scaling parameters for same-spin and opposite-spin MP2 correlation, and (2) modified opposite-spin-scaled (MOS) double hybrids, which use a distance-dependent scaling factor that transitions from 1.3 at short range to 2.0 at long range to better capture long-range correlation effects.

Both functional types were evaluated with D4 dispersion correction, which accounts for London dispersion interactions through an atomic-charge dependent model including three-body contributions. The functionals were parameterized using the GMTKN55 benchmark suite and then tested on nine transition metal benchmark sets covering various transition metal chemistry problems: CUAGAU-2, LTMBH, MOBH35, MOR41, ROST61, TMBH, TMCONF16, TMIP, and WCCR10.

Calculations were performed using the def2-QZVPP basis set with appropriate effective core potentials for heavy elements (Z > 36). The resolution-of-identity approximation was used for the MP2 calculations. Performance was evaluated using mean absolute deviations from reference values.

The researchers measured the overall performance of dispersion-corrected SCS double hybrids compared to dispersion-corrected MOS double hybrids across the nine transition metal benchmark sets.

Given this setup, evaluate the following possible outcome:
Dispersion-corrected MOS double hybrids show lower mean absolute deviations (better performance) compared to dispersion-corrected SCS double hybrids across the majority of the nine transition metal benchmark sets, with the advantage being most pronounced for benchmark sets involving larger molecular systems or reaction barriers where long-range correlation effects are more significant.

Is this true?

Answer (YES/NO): NO